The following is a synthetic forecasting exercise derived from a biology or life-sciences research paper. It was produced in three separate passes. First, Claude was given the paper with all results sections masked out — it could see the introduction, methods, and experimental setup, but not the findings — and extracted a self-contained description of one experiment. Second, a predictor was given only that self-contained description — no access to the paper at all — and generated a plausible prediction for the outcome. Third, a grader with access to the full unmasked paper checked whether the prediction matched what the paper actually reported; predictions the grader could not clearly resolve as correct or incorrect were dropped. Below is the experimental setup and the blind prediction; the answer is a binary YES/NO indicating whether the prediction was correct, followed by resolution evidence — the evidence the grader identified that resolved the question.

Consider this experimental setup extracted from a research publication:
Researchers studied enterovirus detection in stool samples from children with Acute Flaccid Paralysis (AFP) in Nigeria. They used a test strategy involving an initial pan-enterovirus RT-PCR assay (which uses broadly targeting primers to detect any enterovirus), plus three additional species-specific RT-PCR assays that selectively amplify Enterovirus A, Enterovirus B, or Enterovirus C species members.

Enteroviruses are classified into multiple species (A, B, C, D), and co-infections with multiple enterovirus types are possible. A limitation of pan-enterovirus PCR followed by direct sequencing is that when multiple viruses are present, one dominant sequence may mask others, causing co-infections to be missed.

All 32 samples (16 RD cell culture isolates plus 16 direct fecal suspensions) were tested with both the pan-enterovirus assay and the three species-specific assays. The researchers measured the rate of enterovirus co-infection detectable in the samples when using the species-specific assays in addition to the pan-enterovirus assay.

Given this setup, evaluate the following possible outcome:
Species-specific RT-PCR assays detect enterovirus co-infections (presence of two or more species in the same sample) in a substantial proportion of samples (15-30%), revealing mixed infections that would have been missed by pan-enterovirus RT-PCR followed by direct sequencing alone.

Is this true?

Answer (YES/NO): NO